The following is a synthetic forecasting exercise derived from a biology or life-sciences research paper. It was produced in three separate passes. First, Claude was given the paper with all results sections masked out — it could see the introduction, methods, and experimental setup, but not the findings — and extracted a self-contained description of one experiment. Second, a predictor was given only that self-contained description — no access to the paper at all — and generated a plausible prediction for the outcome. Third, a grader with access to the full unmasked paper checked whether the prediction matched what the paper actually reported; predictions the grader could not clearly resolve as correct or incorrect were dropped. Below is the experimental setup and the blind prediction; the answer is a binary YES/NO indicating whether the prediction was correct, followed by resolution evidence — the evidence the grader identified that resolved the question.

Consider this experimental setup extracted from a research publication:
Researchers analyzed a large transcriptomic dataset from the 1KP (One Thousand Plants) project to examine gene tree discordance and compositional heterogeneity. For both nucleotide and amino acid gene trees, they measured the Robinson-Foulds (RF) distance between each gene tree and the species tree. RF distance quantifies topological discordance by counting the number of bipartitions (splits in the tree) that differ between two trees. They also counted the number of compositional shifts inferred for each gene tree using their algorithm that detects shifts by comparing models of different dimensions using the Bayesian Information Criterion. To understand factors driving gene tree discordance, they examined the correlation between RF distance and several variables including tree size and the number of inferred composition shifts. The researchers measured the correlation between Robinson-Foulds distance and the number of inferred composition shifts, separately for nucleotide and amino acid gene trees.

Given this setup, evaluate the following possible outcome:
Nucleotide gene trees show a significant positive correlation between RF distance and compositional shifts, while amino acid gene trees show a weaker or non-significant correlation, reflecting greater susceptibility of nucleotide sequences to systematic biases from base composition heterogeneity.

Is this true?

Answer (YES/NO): NO